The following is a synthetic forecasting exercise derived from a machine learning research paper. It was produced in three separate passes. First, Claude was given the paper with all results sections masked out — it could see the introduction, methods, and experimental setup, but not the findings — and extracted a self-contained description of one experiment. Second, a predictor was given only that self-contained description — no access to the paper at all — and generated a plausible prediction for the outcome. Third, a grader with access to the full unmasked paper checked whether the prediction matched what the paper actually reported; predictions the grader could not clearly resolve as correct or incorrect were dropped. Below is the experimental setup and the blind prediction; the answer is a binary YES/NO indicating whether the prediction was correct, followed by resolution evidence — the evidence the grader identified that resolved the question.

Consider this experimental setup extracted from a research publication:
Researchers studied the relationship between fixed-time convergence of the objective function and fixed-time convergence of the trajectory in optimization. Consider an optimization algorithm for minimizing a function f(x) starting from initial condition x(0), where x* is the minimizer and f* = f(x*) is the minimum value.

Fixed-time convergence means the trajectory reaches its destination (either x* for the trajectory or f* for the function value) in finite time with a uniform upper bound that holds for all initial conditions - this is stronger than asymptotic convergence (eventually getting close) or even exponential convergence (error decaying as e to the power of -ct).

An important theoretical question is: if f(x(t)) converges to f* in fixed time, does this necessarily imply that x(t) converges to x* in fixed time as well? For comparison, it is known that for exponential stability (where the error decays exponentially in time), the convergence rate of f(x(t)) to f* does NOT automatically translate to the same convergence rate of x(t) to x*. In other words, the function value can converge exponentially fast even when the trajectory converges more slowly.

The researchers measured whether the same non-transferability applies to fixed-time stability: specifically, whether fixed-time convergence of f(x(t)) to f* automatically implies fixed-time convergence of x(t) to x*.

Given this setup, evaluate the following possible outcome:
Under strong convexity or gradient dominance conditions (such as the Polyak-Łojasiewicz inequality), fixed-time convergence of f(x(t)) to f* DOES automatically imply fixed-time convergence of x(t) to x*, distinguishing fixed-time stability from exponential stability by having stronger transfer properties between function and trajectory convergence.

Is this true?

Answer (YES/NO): YES